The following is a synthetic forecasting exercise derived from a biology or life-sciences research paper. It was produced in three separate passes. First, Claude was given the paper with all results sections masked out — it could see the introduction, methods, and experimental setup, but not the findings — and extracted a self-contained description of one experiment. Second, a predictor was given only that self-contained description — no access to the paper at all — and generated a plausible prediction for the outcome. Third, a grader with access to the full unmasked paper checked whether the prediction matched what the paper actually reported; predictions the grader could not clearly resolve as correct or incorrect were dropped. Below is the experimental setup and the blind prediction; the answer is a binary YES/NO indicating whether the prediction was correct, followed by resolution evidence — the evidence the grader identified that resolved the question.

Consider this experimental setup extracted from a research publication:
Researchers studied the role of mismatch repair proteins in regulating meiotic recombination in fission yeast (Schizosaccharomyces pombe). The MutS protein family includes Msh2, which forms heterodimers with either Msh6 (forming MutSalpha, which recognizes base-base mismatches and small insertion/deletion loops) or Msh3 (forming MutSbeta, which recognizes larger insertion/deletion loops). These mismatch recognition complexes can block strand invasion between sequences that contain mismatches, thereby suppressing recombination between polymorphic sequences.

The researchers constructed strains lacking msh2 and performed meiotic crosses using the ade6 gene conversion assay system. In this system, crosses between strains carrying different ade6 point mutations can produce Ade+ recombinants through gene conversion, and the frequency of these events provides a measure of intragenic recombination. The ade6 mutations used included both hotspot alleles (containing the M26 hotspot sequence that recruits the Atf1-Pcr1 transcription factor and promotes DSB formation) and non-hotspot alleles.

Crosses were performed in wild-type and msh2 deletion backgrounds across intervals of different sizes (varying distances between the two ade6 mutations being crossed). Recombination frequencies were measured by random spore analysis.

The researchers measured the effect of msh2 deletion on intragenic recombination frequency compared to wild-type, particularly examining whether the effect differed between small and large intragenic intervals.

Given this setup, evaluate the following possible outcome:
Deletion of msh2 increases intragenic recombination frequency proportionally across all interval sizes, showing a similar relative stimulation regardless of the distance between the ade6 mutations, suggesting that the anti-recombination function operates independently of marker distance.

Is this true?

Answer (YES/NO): NO